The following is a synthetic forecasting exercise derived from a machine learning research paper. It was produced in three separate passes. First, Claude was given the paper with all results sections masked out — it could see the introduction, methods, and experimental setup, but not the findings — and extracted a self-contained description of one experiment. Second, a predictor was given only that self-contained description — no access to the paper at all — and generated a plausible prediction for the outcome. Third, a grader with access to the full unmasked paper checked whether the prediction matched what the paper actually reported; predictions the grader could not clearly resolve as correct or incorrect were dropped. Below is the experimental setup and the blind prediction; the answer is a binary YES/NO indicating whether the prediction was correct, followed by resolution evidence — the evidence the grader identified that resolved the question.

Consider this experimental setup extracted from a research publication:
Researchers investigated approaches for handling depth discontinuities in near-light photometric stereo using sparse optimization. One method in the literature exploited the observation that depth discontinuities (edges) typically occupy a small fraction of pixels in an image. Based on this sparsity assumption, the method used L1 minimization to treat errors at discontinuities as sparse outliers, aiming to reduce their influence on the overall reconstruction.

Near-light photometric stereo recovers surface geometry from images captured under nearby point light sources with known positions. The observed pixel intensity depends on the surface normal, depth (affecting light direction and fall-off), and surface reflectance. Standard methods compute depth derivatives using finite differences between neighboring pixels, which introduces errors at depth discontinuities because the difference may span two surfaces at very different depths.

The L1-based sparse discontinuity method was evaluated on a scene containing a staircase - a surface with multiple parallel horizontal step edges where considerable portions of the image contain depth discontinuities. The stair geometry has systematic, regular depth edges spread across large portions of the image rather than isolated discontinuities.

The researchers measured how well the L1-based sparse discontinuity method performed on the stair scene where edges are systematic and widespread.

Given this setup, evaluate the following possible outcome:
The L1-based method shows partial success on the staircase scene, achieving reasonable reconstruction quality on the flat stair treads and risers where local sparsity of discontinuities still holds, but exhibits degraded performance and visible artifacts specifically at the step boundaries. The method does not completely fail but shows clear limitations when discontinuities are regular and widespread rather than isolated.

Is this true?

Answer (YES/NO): NO